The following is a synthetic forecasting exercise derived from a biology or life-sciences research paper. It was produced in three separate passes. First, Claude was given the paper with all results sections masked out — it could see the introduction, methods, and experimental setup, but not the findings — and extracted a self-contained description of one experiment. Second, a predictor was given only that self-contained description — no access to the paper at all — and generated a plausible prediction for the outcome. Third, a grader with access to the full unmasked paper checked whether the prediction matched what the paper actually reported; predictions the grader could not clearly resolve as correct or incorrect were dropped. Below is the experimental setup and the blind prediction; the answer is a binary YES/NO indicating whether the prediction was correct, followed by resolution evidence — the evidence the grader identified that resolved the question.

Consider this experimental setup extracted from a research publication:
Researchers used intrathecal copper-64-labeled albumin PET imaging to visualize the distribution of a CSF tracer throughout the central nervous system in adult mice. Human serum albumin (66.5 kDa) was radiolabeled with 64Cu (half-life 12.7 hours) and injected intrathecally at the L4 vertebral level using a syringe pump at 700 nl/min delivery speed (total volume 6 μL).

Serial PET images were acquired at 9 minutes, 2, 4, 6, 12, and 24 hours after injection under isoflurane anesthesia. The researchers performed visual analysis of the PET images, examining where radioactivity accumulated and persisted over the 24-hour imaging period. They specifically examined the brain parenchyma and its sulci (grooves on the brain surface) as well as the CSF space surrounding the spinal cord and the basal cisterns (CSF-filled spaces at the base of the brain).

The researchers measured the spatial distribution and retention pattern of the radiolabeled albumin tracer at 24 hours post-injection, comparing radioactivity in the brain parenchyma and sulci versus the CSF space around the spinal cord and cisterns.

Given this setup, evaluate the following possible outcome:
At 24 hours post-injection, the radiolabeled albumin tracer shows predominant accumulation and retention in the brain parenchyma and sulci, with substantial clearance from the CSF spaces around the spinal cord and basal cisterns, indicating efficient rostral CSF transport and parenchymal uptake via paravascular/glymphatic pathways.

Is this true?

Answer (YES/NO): NO